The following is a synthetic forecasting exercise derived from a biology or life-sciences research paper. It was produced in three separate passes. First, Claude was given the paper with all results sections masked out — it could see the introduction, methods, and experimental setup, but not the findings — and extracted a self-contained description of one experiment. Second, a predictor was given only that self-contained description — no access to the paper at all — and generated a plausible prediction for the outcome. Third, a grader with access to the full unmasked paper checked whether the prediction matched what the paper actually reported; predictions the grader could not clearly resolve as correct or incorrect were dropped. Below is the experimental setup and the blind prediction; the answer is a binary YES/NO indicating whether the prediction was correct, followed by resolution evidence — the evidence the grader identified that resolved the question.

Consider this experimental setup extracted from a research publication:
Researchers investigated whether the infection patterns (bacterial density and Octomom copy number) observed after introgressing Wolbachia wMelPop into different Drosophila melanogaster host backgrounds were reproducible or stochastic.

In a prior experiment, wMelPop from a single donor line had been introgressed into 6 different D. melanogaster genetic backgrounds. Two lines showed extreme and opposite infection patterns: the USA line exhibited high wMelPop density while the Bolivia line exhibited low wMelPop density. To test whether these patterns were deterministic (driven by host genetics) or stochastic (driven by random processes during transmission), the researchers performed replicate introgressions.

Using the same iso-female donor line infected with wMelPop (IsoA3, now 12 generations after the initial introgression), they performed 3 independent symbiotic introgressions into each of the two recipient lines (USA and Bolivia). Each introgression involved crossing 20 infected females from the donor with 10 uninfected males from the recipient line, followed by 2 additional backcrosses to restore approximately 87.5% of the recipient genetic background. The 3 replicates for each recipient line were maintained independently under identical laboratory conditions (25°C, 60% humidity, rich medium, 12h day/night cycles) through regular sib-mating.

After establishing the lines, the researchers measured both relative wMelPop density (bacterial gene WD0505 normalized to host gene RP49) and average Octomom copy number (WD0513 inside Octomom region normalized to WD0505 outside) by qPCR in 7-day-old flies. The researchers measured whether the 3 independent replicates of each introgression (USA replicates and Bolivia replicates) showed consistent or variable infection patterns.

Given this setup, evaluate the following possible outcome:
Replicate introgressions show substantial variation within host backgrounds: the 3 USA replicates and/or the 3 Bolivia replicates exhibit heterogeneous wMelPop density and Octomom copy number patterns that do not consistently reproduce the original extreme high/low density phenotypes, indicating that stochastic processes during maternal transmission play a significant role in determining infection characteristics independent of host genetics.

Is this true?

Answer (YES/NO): YES